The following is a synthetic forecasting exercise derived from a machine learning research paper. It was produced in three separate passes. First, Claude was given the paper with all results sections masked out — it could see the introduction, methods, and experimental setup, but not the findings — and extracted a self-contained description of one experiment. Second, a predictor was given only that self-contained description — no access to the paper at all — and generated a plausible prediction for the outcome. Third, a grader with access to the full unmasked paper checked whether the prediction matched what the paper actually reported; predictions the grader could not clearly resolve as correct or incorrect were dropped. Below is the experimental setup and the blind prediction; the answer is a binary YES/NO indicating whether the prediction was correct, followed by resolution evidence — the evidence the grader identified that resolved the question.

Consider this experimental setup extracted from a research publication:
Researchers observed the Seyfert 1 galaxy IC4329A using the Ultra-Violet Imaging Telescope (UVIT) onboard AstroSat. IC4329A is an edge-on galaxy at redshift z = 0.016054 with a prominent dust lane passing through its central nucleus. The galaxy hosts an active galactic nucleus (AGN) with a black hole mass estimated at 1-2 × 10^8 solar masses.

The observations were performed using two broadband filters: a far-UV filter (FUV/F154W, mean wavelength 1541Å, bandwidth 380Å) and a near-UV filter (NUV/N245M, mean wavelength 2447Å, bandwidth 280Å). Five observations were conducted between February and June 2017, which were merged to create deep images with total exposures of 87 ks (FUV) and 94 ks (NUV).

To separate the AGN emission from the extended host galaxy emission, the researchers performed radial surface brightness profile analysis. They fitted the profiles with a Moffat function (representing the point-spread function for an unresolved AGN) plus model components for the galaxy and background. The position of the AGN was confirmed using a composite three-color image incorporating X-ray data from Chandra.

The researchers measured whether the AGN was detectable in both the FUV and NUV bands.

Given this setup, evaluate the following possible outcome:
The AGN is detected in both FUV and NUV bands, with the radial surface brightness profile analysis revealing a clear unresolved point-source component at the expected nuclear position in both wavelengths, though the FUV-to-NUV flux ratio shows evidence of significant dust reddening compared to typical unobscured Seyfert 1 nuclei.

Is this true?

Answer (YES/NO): NO